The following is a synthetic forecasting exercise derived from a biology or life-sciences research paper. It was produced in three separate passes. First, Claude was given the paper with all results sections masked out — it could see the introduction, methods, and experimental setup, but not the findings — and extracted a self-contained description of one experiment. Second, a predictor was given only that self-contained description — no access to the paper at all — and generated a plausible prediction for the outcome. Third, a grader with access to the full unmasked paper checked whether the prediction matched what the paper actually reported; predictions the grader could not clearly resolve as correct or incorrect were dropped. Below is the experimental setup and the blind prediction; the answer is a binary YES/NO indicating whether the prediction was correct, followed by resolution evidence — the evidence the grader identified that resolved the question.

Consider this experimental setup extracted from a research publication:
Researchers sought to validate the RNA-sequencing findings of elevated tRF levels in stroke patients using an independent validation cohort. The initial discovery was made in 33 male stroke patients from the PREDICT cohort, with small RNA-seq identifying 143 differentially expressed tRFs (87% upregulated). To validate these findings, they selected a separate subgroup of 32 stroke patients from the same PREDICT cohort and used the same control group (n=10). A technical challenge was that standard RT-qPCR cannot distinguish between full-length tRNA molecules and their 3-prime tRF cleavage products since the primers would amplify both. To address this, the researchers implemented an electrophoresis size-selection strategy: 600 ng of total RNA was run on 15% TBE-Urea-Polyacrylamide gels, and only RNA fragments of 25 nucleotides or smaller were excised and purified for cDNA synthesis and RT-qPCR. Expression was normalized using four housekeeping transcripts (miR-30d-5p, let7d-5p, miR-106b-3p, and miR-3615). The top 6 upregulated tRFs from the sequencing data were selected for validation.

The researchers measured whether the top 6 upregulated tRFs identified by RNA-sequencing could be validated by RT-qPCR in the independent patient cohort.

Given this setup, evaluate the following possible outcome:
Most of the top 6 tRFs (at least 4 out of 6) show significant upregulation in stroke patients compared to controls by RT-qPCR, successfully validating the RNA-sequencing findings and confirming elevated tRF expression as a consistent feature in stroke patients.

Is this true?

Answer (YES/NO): YES